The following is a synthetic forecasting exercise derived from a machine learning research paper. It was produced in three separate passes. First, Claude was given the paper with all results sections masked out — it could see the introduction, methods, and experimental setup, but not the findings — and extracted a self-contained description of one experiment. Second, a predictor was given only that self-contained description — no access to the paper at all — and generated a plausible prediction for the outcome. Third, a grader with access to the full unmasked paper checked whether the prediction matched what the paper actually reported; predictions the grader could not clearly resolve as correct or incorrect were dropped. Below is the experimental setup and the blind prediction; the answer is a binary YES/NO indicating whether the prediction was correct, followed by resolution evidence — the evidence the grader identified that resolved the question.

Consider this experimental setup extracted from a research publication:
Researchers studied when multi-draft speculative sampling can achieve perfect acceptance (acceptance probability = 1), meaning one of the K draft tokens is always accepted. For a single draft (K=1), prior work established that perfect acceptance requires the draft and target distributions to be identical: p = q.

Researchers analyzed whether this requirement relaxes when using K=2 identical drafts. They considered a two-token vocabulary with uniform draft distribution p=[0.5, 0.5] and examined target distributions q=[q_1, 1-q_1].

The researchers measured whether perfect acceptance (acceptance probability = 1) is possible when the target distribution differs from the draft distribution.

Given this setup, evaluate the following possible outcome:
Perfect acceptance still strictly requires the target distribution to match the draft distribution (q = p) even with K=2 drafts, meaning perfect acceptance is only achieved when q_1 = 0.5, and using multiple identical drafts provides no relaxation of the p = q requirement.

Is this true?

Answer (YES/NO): NO